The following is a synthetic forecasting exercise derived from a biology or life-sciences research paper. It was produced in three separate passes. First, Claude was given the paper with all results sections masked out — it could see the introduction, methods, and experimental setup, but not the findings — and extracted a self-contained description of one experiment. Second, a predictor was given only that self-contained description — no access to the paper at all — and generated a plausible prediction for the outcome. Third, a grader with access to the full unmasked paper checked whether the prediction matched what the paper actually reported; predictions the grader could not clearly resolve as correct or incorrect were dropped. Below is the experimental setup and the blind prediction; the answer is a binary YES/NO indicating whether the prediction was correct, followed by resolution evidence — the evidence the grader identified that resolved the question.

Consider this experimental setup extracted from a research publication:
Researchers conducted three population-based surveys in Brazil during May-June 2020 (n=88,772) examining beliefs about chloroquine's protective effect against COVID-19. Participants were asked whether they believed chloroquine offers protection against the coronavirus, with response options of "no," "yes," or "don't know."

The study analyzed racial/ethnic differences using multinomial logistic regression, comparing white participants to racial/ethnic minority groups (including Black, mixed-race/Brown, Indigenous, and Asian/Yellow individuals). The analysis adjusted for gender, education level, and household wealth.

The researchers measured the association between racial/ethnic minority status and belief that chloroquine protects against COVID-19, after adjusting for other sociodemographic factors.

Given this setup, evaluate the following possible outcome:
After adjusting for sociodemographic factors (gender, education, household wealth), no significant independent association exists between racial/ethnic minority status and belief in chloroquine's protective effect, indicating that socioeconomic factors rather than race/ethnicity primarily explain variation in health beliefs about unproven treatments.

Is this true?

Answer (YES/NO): NO